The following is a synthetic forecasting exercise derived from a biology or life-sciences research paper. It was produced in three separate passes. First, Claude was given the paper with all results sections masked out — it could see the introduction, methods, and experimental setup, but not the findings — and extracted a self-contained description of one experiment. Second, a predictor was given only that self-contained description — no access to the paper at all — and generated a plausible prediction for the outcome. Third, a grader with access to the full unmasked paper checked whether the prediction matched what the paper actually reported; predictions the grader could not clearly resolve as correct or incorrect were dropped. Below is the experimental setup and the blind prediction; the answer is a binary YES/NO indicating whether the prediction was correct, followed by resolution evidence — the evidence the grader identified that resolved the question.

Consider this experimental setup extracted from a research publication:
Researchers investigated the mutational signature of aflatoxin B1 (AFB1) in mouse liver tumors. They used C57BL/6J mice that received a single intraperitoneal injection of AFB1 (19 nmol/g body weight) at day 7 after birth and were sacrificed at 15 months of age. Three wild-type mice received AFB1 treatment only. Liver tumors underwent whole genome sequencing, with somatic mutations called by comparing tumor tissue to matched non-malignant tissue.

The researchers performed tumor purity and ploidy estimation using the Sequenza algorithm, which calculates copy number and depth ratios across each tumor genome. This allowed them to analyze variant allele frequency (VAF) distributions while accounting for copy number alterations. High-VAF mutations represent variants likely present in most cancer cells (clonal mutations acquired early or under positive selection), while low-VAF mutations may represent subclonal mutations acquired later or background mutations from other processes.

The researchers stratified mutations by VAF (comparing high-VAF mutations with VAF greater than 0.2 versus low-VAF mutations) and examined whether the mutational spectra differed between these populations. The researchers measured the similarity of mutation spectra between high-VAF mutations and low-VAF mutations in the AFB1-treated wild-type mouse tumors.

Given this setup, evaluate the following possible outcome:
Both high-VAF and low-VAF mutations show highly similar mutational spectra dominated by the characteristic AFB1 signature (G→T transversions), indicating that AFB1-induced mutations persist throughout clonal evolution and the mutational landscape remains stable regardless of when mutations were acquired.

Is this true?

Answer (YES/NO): NO